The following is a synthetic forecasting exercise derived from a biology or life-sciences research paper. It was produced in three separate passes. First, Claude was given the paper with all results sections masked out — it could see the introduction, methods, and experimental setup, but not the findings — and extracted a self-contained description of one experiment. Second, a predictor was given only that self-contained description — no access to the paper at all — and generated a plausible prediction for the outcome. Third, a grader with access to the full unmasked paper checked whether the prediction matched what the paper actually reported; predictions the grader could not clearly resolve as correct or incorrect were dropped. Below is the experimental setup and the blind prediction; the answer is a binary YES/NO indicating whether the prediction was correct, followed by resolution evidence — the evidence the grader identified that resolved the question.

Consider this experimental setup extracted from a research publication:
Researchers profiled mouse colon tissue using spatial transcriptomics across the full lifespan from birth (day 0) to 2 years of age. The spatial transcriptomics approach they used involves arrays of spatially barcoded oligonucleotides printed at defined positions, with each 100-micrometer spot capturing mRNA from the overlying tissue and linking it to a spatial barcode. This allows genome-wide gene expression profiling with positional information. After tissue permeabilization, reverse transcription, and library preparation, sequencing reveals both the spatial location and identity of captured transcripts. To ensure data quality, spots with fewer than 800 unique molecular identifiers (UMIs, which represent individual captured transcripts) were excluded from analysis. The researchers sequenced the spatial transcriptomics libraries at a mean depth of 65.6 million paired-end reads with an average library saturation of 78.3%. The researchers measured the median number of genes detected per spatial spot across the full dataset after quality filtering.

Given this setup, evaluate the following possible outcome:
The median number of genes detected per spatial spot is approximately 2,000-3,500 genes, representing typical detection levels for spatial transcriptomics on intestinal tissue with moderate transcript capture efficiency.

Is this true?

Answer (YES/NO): YES